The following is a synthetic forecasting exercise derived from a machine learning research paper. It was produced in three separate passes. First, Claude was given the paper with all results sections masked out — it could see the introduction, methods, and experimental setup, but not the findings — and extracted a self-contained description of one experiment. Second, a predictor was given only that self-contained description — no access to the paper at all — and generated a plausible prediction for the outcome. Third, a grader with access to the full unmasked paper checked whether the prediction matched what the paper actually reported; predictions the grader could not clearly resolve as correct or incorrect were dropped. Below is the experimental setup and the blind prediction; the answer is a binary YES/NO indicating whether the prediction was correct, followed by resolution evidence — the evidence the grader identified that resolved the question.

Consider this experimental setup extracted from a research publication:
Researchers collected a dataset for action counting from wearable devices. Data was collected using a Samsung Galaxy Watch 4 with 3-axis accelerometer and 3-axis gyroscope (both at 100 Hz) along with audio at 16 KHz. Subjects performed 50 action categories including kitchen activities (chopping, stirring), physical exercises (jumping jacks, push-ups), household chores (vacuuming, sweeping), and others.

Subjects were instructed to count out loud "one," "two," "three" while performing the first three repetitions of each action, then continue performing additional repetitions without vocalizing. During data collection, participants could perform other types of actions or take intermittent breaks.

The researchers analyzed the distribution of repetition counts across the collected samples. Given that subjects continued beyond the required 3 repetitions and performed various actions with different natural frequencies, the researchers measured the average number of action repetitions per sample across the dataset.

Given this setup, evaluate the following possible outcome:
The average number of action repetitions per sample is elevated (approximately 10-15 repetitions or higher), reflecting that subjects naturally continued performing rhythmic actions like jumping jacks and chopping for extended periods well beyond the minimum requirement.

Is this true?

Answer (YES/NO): YES